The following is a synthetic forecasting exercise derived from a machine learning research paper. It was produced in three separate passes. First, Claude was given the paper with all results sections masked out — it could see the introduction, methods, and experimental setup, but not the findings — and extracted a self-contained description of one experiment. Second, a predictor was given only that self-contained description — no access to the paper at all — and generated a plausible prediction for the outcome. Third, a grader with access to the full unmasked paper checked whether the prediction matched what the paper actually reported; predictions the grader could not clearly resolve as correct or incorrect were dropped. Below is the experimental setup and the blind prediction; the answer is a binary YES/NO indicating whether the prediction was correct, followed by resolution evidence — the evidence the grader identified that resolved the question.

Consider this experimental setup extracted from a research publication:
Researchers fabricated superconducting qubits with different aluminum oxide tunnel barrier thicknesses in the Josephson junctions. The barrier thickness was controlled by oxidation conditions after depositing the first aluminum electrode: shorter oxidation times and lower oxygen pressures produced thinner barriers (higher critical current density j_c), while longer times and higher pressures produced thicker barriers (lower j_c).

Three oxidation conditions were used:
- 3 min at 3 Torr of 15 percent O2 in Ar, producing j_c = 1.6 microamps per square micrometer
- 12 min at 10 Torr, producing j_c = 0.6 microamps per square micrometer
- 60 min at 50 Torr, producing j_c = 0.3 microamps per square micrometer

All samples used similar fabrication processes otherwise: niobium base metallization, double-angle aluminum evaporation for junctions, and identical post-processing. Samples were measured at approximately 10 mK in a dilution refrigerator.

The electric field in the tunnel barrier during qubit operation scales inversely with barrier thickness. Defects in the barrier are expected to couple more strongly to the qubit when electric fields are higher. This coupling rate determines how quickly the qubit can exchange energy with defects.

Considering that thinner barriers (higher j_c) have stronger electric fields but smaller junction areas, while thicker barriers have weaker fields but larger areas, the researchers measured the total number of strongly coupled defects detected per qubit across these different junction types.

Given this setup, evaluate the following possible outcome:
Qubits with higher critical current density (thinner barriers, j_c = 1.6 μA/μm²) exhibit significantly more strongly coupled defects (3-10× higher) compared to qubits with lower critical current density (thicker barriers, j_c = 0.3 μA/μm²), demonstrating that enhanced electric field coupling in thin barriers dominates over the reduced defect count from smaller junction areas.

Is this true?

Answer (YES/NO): NO